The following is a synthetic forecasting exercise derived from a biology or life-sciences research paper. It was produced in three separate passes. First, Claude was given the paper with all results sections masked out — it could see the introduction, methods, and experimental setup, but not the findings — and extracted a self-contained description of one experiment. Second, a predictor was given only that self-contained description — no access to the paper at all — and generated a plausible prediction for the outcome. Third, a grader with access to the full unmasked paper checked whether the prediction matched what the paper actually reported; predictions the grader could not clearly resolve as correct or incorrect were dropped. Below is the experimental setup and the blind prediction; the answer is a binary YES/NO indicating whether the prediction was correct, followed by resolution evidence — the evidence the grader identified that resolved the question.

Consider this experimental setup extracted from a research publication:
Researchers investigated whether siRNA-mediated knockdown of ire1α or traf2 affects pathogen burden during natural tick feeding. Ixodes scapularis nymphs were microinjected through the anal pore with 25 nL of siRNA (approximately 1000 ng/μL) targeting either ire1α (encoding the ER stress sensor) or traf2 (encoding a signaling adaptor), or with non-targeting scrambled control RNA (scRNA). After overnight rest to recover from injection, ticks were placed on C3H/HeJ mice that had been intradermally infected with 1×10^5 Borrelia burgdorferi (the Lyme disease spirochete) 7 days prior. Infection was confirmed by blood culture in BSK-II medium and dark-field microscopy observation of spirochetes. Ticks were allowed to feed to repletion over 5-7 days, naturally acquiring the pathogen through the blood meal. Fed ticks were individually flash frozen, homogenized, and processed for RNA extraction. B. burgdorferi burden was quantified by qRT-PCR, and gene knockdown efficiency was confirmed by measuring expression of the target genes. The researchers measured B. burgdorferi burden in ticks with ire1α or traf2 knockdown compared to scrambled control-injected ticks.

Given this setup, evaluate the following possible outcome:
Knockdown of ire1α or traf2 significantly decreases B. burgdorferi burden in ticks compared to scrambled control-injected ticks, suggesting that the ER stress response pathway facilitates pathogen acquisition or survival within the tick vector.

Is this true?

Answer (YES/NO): NO